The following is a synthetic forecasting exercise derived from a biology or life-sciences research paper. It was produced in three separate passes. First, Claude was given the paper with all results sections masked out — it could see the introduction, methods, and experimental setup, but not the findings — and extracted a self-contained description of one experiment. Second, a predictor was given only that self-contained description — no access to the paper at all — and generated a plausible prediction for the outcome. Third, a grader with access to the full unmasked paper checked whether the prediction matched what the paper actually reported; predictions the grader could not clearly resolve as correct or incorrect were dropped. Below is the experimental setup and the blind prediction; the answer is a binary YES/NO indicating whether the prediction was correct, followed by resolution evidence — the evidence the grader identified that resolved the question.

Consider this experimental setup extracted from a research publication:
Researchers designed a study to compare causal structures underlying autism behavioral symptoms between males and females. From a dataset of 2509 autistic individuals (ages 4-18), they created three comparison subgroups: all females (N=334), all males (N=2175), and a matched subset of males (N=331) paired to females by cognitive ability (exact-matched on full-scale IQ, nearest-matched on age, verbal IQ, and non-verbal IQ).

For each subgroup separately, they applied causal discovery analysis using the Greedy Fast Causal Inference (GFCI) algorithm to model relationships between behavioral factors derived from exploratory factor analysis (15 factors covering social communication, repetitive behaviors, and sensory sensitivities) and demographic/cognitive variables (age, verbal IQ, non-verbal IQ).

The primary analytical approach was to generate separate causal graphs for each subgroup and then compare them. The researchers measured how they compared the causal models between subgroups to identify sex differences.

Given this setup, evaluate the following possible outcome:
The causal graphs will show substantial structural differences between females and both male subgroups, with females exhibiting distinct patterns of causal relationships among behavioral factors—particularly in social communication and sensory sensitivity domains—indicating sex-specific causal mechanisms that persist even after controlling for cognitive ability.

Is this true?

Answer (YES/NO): NO